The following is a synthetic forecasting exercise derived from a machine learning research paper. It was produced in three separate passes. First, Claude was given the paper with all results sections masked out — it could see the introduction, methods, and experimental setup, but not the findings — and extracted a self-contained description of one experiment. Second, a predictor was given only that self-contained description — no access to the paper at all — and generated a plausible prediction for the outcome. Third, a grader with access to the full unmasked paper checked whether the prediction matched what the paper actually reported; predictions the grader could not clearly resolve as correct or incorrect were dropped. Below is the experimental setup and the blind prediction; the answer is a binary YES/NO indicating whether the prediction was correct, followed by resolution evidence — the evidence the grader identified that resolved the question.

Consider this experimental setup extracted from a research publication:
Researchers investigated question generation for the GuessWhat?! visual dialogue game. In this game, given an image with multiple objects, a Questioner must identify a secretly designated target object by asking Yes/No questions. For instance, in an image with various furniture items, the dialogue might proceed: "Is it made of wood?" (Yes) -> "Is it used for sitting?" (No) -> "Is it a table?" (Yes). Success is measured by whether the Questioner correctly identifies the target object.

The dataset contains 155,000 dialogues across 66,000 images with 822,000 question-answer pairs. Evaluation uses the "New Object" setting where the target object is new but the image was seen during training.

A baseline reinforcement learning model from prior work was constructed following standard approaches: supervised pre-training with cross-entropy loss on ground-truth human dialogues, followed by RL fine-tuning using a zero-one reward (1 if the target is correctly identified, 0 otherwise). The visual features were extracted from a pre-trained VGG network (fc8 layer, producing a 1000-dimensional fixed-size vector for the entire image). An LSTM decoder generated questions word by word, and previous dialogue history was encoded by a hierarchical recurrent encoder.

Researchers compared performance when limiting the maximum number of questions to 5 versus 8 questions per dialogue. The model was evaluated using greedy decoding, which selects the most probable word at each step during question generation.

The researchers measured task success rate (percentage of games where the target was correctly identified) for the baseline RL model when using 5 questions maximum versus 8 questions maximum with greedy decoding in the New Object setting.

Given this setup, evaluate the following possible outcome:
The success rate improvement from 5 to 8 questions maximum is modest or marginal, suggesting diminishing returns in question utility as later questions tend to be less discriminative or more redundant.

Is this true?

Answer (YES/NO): NO